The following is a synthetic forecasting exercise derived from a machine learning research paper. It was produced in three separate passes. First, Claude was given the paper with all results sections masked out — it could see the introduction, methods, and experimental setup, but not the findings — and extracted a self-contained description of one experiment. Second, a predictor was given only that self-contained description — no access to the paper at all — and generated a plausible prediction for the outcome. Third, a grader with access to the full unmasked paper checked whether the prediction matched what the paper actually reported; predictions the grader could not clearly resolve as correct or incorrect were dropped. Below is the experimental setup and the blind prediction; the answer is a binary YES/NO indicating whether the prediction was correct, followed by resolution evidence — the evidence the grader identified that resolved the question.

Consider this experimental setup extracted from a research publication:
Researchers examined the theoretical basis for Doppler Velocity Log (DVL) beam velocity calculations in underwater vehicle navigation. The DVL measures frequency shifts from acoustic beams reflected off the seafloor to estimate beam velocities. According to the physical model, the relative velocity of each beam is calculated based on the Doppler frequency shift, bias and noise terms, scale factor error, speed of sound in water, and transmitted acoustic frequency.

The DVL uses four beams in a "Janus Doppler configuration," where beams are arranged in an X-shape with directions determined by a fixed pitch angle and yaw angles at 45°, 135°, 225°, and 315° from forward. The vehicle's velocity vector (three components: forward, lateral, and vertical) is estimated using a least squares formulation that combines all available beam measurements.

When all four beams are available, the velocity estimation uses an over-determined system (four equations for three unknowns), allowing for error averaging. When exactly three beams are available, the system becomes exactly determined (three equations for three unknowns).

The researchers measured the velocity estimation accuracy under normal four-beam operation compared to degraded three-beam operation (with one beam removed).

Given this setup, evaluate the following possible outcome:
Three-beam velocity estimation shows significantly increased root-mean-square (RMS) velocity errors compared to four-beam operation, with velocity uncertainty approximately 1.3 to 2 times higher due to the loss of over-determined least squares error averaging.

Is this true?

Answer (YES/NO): NO